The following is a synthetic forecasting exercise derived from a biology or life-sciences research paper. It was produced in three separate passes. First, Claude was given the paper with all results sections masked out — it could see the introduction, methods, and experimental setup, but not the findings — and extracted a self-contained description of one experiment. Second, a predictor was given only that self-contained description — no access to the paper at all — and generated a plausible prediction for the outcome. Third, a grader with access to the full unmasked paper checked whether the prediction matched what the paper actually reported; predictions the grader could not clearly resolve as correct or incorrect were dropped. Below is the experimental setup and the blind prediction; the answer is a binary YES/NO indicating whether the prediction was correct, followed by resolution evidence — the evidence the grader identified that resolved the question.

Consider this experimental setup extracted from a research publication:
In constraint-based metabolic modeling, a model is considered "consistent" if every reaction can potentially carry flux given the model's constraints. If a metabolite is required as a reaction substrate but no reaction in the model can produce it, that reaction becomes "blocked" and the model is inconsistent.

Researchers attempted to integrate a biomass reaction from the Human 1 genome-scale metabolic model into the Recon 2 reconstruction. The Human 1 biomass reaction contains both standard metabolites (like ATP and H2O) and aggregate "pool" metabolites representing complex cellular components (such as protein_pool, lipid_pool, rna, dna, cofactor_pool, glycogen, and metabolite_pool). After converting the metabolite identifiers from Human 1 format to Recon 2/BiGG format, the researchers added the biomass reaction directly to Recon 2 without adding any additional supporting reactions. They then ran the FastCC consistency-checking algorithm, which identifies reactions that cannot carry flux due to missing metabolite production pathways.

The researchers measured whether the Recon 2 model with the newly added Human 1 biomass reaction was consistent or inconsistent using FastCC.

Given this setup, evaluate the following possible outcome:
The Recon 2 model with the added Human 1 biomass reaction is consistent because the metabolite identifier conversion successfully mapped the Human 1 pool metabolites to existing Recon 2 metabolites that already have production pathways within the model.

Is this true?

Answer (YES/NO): NO